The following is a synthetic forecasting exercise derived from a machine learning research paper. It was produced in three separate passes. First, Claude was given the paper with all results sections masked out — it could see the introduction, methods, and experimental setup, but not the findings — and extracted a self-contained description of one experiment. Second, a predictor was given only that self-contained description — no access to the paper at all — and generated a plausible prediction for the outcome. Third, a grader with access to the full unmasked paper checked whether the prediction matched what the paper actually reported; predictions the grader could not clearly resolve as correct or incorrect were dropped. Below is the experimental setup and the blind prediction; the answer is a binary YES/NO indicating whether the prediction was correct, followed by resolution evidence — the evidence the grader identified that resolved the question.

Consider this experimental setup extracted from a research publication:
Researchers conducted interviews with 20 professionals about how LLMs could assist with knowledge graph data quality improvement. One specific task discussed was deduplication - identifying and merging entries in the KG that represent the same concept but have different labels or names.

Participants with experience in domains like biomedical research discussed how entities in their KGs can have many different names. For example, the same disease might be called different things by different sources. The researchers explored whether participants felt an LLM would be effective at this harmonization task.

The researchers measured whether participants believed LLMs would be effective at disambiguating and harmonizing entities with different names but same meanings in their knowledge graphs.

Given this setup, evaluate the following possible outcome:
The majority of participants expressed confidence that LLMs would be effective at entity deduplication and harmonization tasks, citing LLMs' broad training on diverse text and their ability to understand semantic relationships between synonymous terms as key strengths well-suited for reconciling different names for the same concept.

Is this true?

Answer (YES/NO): NO